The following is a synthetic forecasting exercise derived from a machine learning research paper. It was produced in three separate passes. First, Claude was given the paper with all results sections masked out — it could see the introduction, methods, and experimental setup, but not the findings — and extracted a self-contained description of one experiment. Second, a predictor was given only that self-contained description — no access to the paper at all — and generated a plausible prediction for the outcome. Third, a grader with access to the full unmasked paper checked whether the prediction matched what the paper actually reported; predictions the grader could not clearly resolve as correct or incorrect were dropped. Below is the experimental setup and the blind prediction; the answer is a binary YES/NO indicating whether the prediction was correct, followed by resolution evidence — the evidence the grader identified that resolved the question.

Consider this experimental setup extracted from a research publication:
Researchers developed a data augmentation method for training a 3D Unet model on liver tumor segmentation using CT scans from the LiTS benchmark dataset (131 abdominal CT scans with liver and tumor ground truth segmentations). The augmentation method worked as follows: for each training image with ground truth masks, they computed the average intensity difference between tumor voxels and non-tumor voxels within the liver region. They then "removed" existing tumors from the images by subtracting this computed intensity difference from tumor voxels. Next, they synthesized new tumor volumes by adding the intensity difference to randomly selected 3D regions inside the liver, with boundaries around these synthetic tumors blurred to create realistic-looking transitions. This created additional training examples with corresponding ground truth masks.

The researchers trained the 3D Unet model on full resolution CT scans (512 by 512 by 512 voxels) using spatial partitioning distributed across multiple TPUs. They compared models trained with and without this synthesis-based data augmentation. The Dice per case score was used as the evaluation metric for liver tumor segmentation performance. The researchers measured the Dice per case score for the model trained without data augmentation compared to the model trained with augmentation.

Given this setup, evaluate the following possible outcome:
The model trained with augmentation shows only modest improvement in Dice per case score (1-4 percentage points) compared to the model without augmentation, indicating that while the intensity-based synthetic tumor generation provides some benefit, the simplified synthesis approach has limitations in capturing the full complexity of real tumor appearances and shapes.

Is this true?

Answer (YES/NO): NO